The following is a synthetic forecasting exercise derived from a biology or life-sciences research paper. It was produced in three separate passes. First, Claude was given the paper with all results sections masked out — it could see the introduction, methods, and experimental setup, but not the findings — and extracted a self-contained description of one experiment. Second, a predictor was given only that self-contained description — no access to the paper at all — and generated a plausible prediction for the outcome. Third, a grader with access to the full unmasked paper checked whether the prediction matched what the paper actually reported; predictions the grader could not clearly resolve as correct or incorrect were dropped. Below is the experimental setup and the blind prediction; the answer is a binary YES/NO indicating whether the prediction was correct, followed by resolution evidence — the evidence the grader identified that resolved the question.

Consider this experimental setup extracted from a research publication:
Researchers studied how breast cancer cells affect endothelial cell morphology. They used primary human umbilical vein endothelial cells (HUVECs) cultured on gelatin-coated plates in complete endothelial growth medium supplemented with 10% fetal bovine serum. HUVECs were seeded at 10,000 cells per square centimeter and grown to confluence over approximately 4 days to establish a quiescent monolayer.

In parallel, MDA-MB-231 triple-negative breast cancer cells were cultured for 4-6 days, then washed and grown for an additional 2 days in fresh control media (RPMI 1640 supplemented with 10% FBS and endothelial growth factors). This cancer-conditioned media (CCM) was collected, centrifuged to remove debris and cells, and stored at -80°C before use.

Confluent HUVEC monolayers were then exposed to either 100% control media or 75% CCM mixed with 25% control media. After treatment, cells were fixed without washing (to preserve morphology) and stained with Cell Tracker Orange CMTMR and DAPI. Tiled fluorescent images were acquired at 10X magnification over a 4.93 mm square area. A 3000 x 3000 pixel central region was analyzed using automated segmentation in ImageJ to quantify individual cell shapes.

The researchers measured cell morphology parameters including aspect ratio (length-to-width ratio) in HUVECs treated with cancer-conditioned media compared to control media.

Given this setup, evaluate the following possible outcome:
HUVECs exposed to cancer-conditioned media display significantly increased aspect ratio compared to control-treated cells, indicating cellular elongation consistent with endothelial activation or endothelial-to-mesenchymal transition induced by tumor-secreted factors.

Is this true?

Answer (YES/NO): YES